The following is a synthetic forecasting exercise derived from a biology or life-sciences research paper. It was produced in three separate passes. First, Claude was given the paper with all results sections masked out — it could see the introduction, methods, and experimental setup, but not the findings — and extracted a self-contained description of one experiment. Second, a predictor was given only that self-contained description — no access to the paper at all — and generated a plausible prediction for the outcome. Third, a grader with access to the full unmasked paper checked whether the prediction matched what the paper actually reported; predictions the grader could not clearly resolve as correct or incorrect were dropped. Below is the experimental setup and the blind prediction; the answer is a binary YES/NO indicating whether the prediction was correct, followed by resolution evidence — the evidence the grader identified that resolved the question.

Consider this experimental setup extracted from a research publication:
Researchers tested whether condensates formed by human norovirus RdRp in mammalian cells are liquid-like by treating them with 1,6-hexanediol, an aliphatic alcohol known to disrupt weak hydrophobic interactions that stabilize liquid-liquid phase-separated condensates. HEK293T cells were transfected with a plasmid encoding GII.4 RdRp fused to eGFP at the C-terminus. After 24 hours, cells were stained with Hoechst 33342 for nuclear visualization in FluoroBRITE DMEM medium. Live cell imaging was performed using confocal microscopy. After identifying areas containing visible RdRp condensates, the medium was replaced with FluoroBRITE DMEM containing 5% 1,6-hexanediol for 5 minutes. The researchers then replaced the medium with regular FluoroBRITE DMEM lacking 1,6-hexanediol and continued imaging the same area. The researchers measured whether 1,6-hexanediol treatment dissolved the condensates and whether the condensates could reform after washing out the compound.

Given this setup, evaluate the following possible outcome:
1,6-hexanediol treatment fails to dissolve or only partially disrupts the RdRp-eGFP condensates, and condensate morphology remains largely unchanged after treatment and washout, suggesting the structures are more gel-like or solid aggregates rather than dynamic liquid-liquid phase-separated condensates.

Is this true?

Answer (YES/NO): NO